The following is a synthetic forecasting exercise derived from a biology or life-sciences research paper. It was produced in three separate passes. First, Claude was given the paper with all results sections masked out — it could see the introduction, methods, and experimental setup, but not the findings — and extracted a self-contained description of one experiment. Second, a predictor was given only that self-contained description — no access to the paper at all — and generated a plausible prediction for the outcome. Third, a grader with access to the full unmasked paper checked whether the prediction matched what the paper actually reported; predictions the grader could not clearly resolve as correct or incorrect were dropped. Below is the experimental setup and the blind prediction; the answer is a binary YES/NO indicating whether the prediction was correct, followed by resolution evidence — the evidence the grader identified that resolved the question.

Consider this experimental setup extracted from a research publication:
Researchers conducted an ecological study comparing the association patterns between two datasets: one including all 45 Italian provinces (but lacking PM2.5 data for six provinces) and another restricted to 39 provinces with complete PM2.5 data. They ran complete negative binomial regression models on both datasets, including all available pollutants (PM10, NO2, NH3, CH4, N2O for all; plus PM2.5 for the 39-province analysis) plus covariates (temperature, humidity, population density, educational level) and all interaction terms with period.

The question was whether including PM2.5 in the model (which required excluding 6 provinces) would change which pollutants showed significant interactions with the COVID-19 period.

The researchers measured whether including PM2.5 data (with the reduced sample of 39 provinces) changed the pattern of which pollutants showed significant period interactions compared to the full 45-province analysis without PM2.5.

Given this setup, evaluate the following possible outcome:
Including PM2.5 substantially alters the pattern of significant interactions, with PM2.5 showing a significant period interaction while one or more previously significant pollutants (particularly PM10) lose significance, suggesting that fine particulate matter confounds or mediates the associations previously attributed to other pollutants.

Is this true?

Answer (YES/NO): NO